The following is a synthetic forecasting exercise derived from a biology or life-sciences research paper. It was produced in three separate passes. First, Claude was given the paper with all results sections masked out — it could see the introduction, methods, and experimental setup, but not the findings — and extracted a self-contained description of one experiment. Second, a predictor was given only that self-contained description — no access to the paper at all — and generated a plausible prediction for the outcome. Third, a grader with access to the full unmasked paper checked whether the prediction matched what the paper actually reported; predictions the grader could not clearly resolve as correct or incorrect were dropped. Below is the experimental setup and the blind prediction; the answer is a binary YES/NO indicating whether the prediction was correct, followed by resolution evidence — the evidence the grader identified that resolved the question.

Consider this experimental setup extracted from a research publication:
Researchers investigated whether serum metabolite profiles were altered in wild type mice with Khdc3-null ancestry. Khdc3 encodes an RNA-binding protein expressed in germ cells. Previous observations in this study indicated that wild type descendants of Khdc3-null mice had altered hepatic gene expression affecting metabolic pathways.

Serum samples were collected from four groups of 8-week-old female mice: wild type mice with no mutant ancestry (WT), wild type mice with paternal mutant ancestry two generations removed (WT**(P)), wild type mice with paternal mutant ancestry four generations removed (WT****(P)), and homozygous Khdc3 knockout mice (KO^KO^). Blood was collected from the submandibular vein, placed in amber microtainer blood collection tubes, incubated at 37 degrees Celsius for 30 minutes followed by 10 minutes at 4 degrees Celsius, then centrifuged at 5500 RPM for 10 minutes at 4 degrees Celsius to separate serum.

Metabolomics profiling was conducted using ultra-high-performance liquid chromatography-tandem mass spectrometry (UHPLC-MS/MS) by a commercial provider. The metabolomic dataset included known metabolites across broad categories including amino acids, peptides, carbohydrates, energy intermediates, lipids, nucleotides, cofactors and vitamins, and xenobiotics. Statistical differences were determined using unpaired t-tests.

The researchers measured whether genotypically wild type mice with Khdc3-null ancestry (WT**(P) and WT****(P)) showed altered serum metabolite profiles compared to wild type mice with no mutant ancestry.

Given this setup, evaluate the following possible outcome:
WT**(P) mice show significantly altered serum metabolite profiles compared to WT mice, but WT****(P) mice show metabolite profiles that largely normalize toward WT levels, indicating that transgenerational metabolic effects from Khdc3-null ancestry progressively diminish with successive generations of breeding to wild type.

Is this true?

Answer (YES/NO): NO